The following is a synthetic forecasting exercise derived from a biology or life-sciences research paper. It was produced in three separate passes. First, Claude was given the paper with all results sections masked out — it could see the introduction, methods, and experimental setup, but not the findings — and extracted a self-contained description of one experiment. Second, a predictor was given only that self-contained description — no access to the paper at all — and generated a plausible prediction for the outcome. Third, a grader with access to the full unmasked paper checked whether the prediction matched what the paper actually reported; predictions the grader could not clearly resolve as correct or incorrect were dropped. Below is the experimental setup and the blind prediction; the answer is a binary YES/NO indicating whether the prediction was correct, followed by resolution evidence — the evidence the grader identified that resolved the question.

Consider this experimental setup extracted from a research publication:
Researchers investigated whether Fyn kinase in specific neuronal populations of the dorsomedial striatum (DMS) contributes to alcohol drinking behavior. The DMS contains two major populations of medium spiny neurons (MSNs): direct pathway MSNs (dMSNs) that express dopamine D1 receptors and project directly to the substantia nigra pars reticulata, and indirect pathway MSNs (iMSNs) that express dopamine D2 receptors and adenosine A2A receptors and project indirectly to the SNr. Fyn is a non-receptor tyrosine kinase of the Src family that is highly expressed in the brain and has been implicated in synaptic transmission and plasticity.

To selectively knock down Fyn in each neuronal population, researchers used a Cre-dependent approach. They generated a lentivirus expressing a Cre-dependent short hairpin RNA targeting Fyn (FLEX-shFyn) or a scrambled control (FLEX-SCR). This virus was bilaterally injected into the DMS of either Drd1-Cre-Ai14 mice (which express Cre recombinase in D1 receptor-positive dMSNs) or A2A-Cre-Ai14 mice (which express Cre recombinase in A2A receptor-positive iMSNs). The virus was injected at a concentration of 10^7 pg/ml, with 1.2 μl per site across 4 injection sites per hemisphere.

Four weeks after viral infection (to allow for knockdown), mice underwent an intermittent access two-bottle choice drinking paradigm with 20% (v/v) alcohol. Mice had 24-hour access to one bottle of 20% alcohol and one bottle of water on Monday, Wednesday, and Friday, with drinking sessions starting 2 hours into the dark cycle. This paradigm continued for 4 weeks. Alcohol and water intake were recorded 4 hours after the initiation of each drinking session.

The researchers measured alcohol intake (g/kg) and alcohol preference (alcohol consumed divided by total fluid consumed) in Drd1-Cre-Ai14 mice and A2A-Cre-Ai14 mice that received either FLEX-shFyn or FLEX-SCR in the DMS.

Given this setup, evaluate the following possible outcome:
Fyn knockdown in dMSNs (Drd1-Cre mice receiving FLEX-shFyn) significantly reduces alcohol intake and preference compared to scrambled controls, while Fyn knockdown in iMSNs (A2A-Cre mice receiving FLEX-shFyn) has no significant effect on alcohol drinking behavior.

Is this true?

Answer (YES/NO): YES